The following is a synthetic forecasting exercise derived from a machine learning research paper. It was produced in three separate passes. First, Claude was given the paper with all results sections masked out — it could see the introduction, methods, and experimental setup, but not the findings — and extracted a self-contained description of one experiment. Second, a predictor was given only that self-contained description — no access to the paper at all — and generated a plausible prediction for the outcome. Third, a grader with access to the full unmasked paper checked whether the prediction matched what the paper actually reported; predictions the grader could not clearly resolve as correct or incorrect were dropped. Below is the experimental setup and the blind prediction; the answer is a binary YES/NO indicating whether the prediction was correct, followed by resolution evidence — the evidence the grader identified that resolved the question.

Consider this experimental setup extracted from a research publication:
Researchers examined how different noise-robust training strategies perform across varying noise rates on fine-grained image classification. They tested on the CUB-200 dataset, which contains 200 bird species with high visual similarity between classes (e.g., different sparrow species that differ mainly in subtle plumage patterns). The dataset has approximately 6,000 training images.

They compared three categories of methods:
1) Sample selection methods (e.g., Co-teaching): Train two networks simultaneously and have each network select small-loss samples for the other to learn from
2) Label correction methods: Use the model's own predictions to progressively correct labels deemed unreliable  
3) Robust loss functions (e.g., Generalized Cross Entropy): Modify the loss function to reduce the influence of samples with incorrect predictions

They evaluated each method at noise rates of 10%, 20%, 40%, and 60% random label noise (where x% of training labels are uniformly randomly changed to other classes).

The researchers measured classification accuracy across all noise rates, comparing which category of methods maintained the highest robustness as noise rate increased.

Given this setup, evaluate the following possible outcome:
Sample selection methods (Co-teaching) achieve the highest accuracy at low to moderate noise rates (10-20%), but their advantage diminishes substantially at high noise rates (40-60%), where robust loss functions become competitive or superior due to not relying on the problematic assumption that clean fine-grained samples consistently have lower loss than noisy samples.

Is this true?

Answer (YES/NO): NO